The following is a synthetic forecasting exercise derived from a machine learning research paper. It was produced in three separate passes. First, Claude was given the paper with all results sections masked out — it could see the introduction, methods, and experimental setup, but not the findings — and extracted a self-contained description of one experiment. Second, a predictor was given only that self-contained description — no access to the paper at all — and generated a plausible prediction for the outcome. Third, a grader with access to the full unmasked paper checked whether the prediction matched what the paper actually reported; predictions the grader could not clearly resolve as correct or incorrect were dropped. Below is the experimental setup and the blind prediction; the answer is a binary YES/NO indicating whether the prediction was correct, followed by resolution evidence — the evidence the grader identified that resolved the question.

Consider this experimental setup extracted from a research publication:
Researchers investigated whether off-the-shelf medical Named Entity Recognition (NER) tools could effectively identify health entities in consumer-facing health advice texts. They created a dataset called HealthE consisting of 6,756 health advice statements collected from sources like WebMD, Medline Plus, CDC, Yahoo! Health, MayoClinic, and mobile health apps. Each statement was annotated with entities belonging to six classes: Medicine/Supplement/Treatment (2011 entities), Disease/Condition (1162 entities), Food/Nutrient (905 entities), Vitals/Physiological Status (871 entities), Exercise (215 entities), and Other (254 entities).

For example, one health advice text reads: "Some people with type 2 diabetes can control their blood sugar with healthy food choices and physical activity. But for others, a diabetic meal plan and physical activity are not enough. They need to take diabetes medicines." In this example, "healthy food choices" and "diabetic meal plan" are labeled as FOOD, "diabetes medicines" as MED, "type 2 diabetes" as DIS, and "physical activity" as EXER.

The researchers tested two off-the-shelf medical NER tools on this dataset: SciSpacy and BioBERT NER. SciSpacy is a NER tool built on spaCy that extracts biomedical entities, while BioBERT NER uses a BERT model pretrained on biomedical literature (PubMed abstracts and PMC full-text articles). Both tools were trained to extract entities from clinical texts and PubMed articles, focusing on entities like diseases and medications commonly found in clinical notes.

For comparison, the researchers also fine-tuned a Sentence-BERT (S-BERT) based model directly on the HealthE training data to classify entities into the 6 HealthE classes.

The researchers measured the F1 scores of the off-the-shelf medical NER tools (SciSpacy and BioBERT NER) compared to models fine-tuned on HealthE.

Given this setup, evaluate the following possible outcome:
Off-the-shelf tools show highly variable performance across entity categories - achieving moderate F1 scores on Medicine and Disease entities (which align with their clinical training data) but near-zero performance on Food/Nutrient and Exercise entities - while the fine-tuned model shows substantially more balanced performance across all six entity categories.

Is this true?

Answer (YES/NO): NO